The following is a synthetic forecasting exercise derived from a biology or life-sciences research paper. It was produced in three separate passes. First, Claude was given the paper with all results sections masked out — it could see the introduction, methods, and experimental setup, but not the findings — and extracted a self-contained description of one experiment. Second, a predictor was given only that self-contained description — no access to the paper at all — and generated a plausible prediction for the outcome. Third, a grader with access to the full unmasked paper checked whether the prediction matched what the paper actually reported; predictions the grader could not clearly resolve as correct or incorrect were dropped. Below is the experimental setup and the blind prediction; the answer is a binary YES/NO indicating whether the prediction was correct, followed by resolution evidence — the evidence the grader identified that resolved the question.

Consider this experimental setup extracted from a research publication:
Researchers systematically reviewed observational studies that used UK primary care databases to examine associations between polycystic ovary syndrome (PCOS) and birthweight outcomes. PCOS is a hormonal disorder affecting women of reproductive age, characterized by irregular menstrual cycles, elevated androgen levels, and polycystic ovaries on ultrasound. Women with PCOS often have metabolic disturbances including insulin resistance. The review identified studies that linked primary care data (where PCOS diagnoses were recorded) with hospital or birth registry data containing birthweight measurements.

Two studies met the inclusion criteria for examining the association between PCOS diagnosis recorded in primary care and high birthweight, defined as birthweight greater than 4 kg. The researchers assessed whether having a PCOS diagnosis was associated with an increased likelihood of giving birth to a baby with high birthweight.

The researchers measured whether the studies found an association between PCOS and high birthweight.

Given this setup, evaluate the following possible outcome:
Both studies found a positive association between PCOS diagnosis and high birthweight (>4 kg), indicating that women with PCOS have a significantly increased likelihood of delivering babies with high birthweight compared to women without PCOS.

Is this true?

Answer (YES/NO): NO